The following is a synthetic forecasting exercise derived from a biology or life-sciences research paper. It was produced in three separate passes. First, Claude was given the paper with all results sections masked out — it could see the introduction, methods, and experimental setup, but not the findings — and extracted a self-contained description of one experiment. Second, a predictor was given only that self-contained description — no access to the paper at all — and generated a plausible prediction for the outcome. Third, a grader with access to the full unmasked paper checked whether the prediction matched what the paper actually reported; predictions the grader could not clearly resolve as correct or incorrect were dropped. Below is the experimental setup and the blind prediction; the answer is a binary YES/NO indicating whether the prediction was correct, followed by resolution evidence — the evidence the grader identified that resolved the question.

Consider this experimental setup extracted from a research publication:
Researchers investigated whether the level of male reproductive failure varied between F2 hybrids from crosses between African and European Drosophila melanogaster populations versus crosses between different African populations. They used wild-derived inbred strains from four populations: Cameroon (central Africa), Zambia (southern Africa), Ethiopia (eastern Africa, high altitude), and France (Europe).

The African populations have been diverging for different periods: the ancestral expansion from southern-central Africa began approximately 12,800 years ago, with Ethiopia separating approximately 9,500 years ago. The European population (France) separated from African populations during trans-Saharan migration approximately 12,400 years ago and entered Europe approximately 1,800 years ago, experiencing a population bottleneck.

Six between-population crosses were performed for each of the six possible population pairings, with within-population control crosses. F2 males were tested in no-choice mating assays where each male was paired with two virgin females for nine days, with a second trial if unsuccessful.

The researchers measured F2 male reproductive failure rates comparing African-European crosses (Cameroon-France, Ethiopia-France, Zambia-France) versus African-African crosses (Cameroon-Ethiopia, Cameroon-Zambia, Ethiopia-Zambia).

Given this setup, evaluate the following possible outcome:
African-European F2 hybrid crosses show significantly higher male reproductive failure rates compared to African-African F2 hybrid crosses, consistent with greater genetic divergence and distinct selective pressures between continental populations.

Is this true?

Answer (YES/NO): NO